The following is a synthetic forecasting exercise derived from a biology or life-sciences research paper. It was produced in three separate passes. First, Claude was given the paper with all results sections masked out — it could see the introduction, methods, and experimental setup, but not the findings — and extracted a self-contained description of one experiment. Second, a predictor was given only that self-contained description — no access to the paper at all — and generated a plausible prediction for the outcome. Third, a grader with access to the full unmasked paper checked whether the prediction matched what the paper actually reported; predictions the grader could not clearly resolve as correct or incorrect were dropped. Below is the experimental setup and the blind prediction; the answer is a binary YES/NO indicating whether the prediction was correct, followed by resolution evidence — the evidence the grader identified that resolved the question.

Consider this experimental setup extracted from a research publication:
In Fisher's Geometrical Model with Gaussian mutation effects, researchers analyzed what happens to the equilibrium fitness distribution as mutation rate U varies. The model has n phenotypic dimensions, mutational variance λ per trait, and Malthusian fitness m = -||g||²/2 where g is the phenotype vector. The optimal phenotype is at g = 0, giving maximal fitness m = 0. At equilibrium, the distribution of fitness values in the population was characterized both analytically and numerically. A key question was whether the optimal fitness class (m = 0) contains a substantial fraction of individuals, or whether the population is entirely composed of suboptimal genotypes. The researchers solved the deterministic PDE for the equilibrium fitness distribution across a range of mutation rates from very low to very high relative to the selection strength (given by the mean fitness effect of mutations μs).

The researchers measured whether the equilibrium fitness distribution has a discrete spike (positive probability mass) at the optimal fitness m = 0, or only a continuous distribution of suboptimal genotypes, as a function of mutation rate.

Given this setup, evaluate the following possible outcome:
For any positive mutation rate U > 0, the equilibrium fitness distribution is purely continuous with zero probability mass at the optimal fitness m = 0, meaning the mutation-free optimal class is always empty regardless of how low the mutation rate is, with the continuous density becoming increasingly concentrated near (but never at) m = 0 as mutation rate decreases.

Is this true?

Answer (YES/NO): NO